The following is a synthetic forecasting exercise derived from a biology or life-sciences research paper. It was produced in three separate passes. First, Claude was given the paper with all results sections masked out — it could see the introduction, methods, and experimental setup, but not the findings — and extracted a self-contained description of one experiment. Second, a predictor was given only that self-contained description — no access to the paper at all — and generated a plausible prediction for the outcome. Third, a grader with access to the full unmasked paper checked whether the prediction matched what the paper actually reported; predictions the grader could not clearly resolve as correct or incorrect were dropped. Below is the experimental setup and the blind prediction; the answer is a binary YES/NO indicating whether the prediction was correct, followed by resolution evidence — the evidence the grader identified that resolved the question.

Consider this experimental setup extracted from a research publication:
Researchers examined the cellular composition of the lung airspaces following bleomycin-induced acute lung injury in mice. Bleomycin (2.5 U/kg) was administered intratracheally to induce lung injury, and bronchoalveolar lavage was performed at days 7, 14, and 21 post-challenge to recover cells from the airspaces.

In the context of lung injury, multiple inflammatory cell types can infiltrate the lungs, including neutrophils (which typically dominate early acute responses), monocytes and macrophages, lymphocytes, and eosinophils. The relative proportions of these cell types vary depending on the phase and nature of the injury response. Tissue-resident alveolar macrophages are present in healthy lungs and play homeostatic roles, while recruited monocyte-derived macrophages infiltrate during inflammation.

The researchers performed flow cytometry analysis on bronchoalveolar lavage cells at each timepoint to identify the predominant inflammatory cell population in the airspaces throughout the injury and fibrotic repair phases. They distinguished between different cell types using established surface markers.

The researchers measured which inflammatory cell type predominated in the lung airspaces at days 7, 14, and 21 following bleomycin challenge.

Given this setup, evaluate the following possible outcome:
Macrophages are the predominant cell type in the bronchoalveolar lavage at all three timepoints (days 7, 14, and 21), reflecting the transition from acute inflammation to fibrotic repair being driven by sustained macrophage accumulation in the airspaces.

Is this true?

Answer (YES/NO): YES